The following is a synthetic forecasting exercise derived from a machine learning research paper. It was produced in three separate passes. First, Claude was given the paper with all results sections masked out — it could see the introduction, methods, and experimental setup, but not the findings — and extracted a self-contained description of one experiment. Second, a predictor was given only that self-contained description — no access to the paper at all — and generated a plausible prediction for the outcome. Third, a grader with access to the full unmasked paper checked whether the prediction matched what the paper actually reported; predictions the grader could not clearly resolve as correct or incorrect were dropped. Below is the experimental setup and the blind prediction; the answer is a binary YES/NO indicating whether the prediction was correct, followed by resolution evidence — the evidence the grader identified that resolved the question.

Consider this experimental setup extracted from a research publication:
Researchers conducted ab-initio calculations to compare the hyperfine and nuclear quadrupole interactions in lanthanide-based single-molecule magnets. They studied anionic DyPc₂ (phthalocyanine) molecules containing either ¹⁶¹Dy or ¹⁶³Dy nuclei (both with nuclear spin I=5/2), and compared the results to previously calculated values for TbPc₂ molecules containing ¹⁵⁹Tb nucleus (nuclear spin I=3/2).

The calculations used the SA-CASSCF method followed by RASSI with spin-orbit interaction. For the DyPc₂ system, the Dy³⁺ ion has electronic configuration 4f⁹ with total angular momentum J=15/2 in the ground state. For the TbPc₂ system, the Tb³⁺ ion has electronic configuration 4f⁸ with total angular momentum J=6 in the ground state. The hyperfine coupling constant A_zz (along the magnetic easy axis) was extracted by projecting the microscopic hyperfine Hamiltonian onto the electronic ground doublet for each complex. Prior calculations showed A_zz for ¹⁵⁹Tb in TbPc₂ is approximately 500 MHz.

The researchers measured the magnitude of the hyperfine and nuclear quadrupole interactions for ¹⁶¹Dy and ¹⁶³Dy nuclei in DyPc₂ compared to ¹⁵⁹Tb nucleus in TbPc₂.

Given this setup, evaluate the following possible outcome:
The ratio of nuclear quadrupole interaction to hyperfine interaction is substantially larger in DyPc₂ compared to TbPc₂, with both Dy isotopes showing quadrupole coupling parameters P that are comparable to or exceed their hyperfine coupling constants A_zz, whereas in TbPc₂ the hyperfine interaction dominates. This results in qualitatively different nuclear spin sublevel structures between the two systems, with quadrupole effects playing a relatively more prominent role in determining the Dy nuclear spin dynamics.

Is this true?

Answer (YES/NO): NO